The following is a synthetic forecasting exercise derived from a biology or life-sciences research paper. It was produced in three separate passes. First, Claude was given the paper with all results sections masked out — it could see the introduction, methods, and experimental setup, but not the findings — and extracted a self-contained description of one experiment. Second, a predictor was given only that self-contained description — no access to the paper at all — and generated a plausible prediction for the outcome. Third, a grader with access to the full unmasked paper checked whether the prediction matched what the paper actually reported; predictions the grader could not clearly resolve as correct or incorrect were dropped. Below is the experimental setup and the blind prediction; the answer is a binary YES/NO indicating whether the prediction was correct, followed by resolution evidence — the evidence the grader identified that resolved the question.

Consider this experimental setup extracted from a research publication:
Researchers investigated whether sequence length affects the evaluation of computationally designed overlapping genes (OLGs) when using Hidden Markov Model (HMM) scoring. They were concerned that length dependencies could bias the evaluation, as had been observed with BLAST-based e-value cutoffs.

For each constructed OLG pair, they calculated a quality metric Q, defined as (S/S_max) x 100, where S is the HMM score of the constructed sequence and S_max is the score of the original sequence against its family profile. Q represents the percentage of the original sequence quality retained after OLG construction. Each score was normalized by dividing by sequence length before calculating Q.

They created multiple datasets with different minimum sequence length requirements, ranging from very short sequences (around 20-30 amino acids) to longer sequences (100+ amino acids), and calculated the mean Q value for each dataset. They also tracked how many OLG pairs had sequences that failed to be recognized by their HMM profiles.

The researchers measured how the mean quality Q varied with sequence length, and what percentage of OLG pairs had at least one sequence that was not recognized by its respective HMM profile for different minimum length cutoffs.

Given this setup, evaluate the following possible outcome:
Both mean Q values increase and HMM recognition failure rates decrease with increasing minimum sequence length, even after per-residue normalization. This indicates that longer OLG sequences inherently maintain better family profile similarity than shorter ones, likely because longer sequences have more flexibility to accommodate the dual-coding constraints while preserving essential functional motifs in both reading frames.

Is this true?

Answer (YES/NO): NO